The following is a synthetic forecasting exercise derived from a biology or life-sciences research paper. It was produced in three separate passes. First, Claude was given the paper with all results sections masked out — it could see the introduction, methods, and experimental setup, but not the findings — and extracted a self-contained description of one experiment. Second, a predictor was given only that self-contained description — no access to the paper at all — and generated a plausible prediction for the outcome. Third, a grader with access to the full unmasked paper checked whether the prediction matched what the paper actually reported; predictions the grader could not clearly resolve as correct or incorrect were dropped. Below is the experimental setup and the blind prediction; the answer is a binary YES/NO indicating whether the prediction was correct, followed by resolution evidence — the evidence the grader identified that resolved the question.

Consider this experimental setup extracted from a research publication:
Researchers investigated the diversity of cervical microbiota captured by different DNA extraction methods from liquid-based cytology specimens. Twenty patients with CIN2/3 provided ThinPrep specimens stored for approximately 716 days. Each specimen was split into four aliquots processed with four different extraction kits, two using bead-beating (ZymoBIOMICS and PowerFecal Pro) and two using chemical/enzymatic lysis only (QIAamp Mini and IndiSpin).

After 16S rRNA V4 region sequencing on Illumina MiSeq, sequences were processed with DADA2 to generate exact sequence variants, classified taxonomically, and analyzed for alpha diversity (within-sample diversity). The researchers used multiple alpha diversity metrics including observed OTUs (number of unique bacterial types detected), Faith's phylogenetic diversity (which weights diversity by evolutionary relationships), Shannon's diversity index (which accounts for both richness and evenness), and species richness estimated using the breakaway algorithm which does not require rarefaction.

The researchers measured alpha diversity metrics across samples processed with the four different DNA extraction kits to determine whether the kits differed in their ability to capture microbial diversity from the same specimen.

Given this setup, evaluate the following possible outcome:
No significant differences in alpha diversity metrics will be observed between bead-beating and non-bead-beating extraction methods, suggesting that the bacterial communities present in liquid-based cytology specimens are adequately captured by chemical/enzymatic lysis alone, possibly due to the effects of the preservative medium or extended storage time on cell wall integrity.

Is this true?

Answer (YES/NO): NO